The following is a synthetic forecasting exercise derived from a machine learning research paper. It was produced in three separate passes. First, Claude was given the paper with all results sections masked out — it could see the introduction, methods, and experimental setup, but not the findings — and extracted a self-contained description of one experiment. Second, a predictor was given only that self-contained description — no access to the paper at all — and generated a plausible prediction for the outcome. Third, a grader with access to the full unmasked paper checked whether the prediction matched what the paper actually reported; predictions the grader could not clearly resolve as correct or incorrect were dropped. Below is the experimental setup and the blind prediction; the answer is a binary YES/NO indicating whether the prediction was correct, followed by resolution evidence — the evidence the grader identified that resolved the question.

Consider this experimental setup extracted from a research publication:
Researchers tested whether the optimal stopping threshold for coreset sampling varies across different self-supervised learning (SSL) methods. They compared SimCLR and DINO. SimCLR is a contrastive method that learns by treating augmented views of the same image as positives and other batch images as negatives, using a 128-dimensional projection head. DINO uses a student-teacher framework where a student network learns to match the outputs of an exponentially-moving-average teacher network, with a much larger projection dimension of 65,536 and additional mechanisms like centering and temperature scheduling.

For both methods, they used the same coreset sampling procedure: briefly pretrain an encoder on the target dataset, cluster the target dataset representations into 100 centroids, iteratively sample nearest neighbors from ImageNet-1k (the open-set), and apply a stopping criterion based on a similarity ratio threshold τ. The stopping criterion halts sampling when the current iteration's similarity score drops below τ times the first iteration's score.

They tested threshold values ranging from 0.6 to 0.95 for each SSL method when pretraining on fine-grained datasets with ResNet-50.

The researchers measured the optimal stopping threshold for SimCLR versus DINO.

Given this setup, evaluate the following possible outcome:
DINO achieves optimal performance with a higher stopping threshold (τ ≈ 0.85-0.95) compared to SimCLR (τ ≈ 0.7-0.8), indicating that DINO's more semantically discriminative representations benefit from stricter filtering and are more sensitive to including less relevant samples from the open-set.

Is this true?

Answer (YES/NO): NO